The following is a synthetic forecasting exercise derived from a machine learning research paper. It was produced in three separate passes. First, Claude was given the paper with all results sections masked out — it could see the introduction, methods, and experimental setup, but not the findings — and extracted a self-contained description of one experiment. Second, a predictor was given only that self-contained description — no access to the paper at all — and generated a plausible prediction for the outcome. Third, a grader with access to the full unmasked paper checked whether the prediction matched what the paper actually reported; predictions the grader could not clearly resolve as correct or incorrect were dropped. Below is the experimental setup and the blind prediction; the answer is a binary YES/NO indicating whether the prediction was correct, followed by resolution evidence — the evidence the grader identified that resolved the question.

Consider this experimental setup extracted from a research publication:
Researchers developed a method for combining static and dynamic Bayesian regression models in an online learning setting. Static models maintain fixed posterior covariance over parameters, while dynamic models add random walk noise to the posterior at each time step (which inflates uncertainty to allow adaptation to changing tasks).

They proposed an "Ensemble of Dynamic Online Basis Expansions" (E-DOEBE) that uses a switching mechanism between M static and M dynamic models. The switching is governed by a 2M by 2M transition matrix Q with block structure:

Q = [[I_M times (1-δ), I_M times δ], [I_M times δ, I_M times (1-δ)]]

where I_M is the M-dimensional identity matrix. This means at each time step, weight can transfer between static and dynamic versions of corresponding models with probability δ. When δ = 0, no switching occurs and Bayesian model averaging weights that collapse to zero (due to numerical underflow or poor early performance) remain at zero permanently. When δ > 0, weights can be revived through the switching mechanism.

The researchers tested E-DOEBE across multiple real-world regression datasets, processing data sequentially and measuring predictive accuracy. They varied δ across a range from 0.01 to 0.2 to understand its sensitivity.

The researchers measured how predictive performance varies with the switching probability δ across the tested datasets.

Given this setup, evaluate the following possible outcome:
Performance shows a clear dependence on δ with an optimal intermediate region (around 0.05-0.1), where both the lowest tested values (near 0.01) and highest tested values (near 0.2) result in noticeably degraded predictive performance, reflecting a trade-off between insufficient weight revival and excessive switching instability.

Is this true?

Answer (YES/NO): NO